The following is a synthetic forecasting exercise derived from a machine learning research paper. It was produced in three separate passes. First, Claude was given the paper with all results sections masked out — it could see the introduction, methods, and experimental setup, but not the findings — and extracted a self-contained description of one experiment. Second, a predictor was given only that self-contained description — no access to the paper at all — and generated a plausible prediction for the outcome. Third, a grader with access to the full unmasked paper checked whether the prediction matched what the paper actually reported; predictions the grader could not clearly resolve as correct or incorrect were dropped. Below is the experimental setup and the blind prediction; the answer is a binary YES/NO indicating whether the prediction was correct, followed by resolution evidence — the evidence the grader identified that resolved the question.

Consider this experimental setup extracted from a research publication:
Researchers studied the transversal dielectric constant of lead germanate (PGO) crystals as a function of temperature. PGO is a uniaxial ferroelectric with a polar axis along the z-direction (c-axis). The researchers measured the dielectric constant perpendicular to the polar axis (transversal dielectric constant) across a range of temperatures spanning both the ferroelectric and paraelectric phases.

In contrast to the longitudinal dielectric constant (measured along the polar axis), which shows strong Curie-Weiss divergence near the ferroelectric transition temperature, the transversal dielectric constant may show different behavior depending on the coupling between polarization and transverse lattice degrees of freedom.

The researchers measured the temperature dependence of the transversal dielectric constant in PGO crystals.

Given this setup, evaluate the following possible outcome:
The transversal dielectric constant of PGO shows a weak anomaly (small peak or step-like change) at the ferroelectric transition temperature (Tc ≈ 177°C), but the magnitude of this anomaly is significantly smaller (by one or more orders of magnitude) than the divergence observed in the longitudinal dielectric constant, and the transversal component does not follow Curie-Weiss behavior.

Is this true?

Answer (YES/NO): NO